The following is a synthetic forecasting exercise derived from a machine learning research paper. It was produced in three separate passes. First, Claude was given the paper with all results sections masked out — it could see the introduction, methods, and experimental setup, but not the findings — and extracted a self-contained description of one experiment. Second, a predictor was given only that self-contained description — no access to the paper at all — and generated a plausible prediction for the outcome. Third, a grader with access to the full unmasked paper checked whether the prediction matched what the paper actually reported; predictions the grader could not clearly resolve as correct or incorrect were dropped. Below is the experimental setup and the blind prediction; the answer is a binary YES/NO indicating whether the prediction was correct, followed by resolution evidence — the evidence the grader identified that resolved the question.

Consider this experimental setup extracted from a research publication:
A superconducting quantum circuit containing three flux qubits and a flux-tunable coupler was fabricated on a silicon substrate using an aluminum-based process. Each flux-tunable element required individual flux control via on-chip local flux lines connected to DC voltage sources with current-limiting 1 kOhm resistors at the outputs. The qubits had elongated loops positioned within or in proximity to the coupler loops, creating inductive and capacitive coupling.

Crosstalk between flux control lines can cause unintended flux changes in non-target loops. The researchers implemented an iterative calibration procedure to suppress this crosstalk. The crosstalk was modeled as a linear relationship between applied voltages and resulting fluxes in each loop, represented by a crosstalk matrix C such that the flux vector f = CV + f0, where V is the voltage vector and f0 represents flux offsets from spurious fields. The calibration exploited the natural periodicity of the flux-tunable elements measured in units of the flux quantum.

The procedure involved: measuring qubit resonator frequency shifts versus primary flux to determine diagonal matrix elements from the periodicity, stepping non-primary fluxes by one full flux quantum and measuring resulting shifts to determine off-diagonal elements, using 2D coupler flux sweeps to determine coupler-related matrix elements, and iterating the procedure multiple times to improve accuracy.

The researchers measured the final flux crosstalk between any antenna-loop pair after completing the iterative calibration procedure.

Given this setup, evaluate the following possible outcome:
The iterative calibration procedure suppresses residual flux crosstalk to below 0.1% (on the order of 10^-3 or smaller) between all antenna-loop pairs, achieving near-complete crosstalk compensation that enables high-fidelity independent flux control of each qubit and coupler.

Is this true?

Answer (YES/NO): NO